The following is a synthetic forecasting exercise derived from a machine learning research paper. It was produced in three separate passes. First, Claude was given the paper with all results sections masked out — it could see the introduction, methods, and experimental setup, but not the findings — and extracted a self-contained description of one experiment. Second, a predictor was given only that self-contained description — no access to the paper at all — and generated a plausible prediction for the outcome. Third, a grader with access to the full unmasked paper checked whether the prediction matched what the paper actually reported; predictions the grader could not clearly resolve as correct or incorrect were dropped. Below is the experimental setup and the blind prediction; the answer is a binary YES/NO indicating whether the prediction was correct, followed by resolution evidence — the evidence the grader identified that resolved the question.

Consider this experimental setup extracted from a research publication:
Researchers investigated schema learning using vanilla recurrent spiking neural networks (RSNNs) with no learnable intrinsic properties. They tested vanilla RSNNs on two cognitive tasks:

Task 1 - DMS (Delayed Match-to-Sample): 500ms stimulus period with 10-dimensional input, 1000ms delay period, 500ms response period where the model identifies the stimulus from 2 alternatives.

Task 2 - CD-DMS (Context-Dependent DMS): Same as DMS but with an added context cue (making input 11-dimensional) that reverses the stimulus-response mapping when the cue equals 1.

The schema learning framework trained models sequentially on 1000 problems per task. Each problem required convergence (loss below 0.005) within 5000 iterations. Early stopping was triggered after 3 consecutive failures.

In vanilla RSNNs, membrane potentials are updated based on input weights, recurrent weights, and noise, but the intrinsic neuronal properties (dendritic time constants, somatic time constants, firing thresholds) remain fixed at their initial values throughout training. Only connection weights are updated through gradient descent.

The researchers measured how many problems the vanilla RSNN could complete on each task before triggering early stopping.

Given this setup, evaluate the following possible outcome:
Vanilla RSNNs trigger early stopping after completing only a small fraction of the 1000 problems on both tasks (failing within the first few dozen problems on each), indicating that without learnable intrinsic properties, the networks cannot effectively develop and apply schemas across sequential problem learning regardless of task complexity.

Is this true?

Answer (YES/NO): NO